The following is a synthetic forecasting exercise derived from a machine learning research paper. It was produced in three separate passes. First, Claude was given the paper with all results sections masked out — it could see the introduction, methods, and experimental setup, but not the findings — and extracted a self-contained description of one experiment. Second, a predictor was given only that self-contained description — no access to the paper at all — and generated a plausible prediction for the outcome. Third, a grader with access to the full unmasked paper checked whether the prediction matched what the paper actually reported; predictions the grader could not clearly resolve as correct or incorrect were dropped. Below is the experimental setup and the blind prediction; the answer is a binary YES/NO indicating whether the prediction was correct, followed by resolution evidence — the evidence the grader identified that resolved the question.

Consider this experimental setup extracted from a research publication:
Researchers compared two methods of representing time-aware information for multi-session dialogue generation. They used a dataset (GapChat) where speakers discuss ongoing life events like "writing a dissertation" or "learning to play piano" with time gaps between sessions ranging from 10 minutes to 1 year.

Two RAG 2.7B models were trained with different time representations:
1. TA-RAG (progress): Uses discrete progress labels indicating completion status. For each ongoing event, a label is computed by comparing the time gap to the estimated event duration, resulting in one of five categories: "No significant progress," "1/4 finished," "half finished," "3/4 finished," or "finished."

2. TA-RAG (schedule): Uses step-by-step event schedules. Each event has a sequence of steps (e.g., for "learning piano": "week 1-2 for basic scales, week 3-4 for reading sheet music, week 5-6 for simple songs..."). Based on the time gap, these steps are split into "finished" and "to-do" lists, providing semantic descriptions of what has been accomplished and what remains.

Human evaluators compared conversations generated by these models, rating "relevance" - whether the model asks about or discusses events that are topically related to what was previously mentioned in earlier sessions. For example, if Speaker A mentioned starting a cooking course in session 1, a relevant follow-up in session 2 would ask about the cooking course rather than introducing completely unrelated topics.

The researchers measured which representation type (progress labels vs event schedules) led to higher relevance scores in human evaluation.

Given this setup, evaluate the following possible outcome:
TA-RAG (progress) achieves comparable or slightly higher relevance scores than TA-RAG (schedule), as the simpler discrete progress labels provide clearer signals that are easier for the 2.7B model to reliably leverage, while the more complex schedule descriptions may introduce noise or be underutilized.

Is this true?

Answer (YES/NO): YES